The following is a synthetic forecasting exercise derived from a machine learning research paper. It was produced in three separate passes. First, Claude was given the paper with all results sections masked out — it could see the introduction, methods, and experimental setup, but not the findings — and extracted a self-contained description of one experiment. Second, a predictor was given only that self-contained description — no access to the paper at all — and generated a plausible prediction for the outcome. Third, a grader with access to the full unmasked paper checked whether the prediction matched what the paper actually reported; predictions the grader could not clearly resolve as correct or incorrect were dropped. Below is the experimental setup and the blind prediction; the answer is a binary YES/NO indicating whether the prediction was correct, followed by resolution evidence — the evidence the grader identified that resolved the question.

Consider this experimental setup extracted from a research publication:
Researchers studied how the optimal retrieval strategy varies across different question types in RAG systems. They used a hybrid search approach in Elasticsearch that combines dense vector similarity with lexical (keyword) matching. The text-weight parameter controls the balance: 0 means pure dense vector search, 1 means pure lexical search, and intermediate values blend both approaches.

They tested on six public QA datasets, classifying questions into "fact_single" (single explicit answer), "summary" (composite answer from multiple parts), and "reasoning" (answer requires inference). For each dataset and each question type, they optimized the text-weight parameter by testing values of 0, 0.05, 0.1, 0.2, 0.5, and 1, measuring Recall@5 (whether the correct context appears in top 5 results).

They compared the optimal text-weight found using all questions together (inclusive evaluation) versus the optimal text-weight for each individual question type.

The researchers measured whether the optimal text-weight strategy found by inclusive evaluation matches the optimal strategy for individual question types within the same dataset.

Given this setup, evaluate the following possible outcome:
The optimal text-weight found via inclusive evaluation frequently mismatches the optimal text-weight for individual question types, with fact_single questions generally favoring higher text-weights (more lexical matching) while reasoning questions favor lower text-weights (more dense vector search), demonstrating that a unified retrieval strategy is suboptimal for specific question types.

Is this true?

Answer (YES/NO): NO